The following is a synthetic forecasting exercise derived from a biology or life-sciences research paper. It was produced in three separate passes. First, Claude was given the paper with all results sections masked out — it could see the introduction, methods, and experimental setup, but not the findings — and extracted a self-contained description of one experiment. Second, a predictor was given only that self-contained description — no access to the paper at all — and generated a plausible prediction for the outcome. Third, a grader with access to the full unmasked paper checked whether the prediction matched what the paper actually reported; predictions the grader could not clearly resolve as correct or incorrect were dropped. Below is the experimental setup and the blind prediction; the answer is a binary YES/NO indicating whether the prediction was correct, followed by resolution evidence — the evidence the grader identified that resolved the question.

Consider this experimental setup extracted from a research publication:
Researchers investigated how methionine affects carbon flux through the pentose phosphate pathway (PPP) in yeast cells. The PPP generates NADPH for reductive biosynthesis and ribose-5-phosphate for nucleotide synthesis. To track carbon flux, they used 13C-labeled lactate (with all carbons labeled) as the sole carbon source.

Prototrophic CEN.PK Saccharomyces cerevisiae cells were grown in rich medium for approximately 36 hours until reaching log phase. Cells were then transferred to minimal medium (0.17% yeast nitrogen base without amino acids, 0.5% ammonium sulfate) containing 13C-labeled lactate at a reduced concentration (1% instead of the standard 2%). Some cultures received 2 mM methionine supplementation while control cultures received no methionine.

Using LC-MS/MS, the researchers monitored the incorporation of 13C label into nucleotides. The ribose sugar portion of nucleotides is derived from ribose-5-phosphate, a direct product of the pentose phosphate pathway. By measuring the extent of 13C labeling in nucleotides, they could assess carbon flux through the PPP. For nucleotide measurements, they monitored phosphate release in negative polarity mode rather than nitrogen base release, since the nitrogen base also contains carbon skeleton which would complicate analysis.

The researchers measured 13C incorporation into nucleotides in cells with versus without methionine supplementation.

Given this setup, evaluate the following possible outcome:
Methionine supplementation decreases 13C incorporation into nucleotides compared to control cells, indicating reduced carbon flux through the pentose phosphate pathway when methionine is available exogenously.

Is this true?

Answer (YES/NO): NO